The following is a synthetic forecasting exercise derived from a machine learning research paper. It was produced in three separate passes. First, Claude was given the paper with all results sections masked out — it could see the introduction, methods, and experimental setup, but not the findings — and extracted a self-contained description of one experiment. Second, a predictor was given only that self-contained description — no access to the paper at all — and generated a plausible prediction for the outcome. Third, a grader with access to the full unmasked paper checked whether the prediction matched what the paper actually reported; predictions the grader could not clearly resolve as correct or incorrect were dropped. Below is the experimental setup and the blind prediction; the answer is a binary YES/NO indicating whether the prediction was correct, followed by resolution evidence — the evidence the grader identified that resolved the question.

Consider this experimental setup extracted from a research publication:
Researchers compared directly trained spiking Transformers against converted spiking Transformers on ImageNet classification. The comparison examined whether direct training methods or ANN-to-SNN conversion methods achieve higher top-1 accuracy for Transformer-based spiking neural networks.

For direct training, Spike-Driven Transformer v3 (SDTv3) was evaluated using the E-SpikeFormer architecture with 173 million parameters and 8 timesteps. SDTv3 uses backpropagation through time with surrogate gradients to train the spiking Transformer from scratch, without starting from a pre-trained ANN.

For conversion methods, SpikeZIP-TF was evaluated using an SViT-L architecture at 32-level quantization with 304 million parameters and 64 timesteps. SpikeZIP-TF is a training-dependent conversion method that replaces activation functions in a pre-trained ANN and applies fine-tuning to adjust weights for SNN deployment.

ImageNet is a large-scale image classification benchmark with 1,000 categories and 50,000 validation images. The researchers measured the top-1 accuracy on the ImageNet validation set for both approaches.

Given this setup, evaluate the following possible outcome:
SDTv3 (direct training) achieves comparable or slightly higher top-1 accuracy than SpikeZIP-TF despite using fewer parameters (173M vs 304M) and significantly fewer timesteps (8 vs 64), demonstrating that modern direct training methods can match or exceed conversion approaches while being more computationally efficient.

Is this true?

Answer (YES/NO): YES